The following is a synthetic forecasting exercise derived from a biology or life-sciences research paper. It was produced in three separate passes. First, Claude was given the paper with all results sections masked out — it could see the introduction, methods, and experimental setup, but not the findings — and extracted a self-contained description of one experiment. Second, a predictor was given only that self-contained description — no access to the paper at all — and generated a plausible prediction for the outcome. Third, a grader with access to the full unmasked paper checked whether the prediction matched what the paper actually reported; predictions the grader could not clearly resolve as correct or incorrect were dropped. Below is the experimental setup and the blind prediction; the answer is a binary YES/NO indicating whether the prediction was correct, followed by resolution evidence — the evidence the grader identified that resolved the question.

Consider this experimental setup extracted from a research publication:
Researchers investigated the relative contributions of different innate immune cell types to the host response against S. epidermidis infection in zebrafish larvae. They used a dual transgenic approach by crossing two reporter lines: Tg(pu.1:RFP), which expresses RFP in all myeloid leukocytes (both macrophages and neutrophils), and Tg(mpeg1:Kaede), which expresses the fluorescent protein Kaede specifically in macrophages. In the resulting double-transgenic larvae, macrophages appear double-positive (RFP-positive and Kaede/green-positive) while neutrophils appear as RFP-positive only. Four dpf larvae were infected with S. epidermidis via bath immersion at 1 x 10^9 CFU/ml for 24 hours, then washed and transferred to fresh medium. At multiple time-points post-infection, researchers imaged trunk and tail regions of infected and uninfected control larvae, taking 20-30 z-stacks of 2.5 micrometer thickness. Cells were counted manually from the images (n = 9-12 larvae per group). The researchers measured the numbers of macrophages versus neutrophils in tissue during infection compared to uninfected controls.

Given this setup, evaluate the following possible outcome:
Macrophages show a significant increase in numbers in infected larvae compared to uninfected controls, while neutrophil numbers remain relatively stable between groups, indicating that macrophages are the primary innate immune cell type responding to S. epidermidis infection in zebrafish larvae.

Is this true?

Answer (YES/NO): YES